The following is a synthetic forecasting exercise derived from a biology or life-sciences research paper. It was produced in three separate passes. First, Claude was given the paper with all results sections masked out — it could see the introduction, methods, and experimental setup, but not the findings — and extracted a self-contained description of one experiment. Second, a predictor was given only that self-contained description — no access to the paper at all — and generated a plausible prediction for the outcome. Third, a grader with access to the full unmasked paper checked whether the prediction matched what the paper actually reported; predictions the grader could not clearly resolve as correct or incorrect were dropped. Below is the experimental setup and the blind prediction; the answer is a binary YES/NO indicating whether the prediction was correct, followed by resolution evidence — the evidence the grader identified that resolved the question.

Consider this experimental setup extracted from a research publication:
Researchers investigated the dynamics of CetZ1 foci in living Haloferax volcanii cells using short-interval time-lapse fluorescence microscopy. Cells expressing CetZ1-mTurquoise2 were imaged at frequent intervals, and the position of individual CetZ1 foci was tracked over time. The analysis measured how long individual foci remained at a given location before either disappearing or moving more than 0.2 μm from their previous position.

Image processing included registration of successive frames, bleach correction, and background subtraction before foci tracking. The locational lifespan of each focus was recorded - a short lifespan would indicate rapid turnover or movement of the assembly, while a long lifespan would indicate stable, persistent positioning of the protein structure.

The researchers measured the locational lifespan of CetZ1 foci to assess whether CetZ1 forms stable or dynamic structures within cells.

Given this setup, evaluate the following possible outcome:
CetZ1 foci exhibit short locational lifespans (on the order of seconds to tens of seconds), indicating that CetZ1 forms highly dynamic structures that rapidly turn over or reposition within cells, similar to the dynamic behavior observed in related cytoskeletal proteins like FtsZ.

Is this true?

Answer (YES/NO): NO